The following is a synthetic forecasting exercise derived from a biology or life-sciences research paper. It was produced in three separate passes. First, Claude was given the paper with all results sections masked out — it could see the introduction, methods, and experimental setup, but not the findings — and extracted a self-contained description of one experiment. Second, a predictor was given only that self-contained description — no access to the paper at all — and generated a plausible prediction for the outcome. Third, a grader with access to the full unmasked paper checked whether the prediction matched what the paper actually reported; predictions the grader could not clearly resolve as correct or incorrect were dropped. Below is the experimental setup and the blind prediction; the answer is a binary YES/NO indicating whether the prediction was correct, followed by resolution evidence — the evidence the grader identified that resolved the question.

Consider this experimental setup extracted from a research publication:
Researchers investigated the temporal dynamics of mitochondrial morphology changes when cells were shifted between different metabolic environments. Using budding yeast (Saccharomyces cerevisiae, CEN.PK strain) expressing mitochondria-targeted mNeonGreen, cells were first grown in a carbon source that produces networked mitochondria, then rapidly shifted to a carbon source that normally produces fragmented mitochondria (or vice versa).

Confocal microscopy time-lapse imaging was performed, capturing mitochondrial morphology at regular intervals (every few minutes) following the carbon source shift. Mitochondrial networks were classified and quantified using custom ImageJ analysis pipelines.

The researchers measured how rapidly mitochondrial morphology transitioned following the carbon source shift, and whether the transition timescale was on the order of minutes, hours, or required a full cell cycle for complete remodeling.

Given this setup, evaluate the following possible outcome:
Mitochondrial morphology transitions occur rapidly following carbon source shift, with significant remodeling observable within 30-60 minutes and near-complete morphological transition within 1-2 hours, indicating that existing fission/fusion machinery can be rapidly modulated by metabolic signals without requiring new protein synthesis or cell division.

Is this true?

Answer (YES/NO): YES